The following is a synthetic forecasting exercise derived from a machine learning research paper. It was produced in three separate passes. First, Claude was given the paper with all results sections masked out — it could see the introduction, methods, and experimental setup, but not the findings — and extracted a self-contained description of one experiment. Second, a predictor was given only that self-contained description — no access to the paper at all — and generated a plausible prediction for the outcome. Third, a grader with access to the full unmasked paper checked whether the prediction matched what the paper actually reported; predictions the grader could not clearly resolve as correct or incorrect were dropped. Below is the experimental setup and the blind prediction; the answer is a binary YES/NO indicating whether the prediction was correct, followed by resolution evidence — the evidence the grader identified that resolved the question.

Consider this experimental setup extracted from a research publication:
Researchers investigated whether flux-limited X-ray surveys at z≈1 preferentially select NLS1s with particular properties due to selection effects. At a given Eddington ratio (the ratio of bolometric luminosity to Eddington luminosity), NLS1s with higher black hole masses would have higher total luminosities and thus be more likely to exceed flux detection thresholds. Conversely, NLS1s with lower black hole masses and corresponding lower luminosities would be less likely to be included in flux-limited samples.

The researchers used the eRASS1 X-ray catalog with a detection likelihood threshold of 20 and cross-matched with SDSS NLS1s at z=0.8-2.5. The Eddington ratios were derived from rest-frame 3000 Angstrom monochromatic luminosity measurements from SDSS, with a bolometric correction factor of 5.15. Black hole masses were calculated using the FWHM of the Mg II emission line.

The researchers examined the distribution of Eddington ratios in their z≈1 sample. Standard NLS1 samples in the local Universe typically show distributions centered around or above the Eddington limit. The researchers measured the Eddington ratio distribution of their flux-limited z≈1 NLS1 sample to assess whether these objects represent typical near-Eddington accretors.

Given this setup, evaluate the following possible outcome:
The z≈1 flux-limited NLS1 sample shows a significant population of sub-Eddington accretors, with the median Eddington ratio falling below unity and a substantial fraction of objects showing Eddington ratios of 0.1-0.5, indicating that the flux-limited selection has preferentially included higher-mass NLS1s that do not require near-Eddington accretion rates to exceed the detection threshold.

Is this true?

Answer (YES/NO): NO